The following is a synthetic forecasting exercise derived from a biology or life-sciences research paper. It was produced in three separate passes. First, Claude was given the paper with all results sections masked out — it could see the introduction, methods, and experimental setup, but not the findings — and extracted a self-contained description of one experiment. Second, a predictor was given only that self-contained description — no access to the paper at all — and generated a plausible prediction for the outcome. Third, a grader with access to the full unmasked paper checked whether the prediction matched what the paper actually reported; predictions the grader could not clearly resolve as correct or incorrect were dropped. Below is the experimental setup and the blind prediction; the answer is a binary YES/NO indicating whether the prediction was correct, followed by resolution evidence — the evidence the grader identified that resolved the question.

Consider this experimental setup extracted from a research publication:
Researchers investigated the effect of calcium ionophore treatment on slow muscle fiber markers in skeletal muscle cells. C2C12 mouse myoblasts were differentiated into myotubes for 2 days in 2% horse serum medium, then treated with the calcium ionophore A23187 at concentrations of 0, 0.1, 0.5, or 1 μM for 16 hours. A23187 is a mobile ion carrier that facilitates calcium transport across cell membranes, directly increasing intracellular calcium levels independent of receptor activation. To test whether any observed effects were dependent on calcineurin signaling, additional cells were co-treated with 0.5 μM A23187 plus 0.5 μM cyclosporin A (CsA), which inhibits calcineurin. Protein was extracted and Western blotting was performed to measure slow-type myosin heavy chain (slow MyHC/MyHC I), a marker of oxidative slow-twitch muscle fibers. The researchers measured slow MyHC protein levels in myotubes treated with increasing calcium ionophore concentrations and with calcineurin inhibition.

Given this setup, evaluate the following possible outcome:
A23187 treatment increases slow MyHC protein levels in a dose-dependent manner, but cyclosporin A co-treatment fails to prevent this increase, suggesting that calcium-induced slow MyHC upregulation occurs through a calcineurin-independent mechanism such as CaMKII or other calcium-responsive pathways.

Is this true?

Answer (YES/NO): NO